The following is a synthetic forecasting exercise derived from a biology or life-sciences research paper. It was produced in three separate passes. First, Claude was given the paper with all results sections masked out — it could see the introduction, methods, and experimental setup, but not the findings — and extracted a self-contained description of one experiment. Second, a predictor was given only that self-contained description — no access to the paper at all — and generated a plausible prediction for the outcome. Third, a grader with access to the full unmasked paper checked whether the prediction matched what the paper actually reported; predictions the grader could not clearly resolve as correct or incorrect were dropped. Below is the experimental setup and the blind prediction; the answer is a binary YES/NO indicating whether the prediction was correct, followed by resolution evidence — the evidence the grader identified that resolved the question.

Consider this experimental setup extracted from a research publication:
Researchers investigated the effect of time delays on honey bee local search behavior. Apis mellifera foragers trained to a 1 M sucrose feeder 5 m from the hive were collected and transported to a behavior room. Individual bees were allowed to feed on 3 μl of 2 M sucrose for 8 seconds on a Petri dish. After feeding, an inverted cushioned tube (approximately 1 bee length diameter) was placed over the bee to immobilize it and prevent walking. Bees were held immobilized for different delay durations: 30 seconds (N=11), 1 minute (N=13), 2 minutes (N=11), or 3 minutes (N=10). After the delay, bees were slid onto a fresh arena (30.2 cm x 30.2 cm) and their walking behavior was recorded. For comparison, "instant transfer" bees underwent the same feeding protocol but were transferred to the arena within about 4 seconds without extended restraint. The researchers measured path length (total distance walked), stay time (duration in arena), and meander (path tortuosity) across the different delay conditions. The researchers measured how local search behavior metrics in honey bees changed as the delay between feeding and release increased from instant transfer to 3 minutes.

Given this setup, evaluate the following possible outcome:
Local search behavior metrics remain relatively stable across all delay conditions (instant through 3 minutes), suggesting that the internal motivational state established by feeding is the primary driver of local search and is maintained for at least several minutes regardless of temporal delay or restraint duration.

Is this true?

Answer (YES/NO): NO